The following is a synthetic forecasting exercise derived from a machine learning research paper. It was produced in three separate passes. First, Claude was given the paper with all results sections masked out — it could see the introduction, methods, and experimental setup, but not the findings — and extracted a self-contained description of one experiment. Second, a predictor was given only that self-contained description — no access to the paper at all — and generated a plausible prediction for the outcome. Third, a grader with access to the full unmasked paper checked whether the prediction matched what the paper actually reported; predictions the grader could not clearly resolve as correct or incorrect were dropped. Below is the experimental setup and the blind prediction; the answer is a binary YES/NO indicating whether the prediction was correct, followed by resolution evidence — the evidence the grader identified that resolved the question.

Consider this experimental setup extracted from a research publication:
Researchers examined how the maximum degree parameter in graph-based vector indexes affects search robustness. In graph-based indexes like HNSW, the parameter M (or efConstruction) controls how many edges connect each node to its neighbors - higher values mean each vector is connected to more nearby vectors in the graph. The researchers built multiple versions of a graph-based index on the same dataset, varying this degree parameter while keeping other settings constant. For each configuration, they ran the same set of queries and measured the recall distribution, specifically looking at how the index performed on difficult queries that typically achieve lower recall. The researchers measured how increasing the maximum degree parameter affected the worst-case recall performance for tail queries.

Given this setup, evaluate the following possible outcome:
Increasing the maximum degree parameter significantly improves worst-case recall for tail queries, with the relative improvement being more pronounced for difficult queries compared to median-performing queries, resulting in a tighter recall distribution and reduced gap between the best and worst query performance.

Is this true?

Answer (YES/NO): NO